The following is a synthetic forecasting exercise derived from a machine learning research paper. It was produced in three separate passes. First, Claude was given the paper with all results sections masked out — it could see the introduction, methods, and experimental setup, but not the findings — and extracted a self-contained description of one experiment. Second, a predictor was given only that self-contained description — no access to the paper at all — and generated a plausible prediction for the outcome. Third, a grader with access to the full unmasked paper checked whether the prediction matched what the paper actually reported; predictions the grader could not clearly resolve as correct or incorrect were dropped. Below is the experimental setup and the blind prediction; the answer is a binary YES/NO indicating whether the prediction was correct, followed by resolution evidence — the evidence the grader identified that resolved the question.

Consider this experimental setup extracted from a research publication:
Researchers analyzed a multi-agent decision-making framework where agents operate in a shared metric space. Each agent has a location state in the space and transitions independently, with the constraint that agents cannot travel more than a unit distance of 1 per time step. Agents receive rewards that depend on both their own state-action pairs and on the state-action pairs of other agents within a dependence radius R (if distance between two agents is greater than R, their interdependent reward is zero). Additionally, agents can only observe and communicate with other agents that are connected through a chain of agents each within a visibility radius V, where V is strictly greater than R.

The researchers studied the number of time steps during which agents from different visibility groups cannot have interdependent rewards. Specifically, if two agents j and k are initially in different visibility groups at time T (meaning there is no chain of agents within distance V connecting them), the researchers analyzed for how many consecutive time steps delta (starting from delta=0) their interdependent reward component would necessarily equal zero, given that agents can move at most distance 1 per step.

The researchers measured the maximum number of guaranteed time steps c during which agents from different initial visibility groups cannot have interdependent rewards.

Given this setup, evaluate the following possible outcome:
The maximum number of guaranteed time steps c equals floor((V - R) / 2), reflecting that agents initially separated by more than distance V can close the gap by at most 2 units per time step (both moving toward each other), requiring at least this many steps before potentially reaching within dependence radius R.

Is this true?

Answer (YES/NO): YES